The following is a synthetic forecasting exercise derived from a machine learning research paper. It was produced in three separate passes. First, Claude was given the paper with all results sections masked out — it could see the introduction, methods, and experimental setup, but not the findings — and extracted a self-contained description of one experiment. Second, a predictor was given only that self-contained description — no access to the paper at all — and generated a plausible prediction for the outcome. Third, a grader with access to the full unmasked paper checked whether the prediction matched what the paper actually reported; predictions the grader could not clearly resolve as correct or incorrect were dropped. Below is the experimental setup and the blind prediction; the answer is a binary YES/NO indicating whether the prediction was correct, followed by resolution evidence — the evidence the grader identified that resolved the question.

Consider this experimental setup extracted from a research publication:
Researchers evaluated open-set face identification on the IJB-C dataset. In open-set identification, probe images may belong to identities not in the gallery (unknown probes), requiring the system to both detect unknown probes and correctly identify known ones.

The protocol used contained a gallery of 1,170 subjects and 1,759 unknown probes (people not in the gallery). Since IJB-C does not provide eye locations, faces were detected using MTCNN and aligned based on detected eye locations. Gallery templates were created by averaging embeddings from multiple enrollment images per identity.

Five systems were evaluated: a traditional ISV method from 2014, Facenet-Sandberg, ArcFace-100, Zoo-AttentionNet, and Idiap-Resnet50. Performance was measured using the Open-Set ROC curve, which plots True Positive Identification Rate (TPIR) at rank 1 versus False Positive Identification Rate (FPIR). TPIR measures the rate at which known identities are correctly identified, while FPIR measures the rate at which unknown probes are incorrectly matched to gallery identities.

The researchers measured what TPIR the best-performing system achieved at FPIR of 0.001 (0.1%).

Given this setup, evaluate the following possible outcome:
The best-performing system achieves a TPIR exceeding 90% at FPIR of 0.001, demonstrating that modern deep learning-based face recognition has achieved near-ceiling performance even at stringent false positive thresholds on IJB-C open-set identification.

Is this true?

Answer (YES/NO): NO